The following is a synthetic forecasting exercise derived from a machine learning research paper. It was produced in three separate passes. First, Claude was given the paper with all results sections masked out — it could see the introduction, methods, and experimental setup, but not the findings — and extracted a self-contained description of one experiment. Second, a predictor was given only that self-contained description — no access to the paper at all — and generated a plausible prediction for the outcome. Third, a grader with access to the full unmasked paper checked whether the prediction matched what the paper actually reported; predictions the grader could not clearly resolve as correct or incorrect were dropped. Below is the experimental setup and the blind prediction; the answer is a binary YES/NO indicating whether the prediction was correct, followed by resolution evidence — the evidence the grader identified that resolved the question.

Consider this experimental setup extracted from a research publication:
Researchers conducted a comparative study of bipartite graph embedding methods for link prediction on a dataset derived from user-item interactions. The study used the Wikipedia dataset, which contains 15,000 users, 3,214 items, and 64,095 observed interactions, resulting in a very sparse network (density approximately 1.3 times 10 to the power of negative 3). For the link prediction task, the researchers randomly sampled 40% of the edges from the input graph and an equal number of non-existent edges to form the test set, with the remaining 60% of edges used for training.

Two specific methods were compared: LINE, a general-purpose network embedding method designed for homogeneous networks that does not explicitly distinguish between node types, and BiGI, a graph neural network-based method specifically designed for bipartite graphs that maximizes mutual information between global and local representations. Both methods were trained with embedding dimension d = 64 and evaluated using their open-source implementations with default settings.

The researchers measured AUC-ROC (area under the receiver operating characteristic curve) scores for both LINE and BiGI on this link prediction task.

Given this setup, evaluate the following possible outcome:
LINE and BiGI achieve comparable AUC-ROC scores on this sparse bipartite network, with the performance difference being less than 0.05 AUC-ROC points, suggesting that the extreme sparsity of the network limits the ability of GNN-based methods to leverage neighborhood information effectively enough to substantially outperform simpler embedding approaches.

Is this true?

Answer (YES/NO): YES